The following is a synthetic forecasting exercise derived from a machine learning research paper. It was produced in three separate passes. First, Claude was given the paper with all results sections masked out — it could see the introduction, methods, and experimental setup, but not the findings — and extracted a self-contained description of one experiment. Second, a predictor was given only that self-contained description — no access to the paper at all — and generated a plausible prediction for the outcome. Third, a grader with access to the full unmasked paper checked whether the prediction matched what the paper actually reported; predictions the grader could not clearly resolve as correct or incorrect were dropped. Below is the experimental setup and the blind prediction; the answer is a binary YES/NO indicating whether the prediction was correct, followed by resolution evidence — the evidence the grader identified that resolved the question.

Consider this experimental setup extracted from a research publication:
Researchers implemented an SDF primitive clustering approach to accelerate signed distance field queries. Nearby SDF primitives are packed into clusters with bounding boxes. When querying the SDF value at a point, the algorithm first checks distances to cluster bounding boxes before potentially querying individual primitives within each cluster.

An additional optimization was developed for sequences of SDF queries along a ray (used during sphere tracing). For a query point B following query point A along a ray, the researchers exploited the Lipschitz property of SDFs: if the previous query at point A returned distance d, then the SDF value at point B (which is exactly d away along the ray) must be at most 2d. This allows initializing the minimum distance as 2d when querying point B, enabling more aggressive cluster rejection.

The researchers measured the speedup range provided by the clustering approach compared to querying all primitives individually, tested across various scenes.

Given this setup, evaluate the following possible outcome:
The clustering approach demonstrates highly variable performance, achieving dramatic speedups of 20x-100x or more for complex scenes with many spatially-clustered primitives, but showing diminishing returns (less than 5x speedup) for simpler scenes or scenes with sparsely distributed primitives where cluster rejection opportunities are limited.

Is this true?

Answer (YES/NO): NO